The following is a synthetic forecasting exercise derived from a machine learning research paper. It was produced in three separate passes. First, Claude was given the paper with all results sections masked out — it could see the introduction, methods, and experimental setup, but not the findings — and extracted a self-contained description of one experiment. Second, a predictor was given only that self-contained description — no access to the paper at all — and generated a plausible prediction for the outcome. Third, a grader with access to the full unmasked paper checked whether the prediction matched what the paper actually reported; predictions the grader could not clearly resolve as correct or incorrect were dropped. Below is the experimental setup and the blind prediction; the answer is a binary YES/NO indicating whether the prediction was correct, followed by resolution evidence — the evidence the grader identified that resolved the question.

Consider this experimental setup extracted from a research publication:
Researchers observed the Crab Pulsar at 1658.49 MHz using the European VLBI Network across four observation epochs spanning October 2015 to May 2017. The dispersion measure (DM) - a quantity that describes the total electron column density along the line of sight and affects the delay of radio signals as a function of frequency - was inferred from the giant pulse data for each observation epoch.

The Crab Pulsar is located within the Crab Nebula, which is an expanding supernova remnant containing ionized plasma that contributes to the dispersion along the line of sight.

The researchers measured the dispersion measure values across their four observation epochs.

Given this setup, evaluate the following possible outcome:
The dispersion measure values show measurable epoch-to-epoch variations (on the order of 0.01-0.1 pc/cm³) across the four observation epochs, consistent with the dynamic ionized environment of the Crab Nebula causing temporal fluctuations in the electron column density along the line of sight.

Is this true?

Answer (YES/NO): YES